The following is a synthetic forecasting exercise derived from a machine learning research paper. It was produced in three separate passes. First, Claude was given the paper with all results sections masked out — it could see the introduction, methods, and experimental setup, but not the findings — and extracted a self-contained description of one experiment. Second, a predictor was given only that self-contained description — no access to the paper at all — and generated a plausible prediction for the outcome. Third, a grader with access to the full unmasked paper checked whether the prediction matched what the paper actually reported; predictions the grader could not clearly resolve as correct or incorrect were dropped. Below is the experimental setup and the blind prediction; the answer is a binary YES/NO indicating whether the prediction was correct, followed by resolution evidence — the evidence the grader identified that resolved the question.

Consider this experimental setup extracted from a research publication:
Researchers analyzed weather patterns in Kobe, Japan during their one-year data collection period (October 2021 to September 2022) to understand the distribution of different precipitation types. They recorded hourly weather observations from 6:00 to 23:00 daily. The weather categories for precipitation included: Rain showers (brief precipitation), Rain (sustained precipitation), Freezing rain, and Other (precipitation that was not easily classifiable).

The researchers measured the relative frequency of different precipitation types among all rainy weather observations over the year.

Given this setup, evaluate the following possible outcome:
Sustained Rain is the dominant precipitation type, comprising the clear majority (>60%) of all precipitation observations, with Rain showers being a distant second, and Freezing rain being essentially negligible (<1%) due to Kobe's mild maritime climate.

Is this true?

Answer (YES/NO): NO